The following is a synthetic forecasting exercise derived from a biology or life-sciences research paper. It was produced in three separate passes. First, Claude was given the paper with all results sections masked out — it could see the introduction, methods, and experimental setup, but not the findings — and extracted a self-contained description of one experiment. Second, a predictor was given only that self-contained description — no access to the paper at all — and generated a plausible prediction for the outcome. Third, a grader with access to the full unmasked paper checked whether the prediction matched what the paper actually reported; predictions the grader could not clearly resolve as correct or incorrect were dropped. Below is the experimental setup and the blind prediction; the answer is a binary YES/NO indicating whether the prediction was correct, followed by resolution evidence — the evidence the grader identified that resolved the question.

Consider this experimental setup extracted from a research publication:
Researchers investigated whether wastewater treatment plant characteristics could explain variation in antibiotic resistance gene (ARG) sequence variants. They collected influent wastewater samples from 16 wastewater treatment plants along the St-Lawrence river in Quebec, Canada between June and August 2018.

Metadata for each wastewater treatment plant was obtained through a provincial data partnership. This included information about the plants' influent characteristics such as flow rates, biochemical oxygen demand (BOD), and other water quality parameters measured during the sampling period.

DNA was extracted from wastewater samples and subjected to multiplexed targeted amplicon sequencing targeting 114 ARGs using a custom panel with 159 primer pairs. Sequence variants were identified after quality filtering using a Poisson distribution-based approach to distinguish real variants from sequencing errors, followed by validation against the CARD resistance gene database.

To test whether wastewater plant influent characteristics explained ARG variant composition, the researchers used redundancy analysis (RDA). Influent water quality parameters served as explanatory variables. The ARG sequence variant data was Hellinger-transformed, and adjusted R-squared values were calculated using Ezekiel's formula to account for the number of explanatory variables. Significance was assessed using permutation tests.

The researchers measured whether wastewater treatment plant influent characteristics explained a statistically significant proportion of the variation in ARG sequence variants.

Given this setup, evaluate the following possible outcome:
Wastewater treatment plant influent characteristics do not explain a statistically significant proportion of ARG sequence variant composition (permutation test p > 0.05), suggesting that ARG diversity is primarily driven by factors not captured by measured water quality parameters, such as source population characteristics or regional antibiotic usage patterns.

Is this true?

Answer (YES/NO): NO